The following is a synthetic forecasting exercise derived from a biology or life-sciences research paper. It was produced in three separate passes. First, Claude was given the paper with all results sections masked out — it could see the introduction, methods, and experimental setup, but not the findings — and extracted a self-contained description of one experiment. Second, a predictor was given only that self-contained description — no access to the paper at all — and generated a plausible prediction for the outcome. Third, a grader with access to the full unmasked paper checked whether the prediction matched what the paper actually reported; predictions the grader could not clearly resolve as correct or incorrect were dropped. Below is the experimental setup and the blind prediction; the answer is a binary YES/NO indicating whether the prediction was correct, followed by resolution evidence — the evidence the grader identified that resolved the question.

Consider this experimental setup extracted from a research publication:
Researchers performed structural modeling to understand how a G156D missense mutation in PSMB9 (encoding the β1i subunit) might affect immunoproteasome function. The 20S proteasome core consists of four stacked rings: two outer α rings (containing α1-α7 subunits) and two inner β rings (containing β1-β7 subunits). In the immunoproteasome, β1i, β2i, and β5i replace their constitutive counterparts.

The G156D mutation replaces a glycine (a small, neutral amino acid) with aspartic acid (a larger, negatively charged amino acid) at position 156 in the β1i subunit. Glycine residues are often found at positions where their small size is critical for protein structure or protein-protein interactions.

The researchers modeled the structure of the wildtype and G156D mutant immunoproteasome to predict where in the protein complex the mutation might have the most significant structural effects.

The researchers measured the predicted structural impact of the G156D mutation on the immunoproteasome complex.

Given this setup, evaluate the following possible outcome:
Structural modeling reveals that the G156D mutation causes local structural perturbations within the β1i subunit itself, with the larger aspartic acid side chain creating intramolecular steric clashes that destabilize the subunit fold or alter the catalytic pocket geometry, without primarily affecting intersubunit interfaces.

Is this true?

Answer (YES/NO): NO